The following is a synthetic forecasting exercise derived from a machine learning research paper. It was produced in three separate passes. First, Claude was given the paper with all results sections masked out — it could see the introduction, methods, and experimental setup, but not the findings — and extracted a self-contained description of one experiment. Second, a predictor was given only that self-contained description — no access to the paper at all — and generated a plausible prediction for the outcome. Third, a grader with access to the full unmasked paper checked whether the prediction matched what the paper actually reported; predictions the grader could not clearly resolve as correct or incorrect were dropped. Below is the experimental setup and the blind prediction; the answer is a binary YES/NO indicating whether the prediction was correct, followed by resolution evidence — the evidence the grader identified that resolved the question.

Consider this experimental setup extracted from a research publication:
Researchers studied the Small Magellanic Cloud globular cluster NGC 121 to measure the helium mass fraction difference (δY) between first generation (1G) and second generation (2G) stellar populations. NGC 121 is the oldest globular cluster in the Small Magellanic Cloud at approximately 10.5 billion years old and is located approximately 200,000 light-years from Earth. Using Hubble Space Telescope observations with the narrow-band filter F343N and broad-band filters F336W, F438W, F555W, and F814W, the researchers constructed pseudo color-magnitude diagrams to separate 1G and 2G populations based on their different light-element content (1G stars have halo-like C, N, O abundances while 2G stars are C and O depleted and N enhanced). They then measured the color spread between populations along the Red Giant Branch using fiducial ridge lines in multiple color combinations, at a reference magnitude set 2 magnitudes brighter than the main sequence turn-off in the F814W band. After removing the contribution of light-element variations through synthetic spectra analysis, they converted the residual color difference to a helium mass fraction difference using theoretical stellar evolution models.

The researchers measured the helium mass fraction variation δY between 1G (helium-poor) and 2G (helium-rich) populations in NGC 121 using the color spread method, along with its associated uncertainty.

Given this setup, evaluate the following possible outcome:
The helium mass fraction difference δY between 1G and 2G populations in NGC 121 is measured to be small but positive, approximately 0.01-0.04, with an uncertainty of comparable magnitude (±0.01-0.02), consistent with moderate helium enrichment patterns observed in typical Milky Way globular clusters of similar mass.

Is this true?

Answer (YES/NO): NO